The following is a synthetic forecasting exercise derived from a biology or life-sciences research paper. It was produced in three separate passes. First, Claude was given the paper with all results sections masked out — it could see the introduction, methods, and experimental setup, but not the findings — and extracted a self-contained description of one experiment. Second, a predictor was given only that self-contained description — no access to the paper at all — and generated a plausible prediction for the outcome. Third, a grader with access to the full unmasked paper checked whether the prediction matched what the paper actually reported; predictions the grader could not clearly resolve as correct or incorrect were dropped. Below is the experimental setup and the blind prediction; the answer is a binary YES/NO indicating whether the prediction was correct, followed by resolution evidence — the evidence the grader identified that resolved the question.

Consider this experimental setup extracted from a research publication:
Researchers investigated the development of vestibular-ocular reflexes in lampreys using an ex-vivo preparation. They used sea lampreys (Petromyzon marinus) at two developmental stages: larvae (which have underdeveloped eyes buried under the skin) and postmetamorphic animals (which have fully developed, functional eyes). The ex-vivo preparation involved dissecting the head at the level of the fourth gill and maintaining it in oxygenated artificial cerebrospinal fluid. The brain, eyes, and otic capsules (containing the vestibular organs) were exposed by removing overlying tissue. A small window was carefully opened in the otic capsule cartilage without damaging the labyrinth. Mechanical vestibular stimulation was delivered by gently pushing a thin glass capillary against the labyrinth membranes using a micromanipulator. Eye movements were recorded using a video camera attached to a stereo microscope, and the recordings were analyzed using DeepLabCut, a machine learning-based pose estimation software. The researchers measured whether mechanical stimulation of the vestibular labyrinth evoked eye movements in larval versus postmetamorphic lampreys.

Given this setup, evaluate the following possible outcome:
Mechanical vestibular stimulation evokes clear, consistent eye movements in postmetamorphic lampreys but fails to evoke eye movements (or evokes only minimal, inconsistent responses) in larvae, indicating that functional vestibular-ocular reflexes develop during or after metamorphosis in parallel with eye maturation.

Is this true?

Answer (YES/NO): NO